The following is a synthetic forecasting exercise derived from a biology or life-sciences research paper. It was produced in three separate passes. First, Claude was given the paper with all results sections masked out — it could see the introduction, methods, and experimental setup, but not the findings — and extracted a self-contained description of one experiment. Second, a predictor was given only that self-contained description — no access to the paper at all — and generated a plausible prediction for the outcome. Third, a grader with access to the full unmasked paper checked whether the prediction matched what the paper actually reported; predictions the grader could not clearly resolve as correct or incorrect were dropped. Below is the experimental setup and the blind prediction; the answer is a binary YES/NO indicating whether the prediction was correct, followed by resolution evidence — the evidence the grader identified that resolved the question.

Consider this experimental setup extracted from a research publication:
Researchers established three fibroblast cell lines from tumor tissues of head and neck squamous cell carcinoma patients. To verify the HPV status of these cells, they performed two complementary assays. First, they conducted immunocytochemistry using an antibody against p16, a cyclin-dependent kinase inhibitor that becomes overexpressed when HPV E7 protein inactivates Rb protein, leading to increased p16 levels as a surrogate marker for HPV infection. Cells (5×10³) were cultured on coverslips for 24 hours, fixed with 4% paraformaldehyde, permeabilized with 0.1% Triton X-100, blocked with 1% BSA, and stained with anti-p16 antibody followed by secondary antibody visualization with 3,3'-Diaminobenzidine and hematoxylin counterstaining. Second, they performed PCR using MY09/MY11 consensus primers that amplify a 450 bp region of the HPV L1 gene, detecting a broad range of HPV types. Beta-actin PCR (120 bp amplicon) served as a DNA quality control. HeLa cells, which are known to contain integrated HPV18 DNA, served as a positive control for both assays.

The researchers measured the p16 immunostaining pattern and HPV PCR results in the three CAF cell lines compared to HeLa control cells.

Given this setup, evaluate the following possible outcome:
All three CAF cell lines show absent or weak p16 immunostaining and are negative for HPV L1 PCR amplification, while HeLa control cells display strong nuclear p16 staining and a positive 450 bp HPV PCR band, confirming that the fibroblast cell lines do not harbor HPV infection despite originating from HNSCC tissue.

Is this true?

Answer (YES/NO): YES